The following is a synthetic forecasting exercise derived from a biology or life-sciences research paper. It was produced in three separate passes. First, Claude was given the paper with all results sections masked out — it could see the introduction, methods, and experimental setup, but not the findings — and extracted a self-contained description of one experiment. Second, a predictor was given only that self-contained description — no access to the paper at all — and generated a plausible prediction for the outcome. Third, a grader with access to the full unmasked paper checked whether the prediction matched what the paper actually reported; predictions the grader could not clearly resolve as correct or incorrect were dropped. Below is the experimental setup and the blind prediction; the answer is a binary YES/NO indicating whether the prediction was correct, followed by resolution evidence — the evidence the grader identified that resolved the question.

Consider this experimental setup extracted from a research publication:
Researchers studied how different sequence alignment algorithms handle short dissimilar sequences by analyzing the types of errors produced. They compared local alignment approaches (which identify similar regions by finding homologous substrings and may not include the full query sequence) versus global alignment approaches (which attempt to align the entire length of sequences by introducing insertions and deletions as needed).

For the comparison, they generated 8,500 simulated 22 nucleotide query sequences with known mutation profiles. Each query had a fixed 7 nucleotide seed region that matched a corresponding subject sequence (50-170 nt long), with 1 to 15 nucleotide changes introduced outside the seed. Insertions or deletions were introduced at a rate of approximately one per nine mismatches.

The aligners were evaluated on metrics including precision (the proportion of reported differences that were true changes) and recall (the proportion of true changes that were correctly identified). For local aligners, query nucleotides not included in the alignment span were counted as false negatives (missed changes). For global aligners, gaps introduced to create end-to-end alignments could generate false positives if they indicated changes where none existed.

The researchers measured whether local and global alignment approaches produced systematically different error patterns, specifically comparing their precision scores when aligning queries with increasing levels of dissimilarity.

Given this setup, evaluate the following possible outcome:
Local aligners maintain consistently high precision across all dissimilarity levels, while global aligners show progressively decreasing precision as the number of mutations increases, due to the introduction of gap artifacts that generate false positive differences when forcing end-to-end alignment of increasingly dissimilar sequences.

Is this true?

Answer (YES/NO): NO